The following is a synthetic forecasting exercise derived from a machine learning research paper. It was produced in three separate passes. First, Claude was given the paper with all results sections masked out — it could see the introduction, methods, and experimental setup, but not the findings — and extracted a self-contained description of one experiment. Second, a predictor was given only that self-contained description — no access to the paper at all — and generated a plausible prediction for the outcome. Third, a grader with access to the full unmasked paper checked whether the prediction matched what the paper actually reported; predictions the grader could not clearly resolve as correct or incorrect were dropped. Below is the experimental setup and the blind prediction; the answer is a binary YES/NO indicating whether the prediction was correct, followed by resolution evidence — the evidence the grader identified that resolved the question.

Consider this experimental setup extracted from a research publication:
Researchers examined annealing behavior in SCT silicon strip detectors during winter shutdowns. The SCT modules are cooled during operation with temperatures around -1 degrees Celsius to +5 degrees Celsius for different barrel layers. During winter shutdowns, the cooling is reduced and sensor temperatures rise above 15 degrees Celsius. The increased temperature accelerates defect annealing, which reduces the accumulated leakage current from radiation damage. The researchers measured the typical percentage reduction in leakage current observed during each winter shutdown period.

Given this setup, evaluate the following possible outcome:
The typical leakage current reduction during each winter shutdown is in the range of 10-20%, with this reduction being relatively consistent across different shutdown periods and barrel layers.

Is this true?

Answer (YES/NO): NO